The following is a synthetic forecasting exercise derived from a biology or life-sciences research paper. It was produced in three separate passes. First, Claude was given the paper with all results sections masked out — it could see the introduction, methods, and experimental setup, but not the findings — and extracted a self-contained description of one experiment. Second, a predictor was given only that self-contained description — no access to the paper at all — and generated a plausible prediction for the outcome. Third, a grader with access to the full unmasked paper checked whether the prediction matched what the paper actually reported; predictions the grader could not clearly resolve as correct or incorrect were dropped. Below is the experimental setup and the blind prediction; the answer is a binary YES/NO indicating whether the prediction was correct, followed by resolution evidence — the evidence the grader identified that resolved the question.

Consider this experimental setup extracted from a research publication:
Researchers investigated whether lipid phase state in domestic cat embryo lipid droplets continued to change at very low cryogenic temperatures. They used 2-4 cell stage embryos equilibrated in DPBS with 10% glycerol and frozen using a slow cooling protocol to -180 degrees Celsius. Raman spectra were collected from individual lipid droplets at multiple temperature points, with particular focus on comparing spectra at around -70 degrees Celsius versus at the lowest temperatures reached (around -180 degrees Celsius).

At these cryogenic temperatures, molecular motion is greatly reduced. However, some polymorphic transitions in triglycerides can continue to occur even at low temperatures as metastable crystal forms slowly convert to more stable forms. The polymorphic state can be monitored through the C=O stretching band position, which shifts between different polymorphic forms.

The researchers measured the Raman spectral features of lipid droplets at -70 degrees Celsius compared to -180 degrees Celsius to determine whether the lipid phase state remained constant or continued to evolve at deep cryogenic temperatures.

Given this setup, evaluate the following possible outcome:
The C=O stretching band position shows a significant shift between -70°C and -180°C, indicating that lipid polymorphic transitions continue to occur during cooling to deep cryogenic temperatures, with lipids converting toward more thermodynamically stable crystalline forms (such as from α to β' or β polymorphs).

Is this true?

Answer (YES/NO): NO